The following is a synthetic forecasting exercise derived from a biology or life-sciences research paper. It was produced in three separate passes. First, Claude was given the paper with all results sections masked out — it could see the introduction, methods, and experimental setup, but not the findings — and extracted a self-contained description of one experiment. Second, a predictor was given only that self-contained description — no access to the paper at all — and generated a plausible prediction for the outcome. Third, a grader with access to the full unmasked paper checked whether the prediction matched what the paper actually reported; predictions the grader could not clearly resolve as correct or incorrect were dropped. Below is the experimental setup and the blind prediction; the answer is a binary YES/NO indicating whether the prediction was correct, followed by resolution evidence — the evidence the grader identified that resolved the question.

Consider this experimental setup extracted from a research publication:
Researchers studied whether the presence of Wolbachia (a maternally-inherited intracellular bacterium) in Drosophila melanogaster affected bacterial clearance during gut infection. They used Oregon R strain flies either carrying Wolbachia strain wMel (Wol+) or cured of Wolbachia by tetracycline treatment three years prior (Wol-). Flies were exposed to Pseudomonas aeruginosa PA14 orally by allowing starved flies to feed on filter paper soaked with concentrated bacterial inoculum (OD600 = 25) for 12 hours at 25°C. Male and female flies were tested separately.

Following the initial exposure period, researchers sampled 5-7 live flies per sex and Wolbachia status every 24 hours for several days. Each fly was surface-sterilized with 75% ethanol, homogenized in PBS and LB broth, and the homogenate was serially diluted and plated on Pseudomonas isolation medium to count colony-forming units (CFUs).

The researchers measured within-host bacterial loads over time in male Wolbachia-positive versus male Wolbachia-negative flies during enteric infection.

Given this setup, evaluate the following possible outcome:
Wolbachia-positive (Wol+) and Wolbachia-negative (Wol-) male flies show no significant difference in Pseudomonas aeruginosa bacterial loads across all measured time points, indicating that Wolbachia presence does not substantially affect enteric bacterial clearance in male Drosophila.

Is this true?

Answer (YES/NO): NO